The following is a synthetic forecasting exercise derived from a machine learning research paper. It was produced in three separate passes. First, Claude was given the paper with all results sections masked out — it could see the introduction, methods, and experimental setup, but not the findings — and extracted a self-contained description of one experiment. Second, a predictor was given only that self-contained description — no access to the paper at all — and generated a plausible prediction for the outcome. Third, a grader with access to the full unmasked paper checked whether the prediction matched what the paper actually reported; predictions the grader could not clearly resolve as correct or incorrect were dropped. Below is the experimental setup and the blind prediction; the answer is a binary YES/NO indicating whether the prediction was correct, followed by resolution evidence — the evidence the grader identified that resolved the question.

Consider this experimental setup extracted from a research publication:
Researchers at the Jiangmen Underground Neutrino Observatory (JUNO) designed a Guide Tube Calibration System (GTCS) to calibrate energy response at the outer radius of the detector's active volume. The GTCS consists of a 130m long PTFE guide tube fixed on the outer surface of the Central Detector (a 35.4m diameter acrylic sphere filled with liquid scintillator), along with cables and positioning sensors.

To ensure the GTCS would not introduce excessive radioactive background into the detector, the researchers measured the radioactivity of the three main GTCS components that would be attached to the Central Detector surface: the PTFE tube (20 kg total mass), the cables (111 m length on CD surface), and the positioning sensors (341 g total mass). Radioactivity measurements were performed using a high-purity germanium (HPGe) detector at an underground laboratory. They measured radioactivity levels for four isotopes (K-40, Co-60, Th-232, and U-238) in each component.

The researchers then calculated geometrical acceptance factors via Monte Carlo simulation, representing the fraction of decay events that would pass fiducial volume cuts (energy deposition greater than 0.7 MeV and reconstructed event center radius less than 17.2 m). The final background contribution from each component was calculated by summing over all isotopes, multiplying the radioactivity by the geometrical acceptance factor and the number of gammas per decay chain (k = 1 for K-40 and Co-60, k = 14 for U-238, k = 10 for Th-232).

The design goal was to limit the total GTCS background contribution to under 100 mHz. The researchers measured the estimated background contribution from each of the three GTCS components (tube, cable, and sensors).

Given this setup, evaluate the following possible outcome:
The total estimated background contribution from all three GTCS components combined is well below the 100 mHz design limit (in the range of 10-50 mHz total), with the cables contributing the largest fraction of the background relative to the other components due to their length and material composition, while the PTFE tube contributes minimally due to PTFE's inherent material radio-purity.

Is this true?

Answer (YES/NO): NO